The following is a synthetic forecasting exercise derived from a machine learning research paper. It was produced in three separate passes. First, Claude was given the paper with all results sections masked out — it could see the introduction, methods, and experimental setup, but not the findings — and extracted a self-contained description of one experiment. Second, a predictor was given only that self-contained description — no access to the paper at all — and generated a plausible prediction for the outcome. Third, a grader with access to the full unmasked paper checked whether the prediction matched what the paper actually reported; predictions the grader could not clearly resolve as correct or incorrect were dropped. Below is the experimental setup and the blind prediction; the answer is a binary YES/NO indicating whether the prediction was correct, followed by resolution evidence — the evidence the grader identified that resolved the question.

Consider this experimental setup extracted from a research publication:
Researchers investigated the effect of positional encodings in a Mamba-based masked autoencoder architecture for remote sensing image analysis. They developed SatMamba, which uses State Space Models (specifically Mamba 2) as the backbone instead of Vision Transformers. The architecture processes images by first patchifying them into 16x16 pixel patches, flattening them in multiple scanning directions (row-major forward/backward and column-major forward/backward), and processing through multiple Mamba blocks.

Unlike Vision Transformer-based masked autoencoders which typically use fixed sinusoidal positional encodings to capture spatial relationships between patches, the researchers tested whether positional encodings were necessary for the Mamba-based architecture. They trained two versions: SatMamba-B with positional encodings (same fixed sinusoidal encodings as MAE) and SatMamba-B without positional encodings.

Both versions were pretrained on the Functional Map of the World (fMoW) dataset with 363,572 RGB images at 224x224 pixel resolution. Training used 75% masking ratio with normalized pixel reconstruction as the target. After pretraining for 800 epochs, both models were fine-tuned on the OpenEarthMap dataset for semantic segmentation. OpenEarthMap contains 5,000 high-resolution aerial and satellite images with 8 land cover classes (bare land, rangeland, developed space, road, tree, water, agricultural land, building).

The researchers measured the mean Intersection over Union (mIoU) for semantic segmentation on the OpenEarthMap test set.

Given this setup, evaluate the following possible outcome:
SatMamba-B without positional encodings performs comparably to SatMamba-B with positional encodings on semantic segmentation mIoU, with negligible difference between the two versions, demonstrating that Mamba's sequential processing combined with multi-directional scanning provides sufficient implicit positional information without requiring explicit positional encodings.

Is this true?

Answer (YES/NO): NO